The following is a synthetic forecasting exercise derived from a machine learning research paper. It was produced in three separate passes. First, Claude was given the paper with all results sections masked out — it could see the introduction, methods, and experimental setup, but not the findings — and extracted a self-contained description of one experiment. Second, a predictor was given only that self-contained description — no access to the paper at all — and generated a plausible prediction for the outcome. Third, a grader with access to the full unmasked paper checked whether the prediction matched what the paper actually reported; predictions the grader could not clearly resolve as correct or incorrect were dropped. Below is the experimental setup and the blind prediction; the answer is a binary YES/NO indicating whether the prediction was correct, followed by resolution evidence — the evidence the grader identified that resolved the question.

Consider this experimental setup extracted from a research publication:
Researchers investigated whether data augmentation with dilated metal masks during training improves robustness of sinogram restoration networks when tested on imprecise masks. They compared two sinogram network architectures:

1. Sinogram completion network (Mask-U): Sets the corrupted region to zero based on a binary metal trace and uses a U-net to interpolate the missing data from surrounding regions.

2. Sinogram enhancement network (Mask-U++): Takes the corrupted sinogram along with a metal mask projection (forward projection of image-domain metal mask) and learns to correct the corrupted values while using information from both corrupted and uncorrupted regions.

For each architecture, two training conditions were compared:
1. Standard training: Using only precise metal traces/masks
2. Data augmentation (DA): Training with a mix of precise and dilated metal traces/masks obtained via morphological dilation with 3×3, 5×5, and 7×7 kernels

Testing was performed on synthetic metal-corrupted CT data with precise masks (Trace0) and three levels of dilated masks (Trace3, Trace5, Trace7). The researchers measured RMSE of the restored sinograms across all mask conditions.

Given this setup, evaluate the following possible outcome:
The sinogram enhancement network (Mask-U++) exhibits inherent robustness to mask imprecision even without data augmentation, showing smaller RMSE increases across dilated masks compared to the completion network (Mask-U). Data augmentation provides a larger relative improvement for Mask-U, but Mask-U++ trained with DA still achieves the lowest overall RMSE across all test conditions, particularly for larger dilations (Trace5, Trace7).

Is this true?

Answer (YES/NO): NO